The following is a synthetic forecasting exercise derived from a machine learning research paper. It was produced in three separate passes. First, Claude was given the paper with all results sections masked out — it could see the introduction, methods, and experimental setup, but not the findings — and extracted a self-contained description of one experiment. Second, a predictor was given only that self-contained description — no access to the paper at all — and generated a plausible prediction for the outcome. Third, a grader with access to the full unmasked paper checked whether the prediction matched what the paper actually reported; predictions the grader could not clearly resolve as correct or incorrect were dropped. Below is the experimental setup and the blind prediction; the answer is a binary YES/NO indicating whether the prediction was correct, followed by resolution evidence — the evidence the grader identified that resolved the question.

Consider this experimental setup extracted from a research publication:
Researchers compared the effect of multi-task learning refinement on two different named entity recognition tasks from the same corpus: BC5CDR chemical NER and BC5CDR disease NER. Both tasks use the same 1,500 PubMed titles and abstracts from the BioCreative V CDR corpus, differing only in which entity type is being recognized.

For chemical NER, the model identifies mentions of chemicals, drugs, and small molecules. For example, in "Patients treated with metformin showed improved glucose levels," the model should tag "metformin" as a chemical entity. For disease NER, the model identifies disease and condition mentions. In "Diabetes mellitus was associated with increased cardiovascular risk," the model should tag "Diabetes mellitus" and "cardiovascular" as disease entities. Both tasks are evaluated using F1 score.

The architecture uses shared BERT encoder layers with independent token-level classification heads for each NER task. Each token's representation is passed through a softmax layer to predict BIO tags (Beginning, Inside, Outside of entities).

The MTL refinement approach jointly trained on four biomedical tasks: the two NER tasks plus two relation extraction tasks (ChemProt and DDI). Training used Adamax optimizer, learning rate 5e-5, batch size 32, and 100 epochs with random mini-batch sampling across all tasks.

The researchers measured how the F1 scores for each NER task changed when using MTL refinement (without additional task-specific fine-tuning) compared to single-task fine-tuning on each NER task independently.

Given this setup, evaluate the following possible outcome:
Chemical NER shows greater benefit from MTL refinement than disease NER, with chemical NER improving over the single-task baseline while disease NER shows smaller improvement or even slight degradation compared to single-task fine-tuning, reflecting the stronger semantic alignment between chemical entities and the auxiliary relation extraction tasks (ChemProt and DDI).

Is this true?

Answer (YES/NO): NO